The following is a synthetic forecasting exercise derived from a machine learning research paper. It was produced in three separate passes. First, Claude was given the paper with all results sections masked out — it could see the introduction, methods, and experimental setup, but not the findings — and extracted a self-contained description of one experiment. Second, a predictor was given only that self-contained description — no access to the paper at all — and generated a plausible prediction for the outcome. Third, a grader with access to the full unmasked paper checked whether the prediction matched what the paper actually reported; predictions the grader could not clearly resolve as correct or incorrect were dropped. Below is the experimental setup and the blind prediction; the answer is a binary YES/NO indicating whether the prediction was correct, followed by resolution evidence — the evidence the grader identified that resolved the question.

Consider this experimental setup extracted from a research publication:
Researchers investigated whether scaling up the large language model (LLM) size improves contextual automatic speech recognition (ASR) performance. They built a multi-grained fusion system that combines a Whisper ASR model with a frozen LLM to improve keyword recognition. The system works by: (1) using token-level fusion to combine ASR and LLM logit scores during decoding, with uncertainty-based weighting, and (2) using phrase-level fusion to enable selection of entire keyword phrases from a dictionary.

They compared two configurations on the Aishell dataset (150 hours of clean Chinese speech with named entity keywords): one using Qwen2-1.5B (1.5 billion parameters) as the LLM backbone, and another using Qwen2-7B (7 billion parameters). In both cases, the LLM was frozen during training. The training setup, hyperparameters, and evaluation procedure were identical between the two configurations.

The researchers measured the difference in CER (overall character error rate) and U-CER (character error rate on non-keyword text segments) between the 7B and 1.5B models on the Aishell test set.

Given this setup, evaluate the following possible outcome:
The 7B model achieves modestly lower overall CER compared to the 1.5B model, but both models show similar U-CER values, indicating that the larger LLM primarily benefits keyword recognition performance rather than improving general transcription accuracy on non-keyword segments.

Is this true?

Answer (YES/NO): NO